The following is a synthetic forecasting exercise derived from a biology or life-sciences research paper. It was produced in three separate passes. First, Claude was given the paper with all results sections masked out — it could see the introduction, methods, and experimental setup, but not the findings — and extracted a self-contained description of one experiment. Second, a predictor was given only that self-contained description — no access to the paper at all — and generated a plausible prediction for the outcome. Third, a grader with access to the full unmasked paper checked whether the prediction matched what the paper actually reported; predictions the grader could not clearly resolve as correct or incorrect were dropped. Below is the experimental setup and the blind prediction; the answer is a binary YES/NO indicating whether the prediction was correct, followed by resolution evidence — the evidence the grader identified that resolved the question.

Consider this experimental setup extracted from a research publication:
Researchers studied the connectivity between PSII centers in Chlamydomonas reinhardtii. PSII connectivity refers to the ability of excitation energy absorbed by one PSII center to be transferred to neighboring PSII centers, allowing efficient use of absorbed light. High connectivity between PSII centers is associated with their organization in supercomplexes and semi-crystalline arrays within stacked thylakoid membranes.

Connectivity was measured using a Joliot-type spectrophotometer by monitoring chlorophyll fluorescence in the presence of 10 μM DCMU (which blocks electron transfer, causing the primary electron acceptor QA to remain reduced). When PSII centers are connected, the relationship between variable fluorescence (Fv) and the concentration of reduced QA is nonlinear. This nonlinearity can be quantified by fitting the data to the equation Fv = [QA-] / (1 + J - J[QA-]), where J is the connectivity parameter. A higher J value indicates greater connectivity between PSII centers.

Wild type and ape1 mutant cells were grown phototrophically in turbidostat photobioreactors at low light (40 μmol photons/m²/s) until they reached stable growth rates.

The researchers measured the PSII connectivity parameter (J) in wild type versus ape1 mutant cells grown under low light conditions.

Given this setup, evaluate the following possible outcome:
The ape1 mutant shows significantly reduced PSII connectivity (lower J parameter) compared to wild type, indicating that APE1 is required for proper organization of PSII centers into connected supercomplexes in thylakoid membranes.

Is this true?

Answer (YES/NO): NO